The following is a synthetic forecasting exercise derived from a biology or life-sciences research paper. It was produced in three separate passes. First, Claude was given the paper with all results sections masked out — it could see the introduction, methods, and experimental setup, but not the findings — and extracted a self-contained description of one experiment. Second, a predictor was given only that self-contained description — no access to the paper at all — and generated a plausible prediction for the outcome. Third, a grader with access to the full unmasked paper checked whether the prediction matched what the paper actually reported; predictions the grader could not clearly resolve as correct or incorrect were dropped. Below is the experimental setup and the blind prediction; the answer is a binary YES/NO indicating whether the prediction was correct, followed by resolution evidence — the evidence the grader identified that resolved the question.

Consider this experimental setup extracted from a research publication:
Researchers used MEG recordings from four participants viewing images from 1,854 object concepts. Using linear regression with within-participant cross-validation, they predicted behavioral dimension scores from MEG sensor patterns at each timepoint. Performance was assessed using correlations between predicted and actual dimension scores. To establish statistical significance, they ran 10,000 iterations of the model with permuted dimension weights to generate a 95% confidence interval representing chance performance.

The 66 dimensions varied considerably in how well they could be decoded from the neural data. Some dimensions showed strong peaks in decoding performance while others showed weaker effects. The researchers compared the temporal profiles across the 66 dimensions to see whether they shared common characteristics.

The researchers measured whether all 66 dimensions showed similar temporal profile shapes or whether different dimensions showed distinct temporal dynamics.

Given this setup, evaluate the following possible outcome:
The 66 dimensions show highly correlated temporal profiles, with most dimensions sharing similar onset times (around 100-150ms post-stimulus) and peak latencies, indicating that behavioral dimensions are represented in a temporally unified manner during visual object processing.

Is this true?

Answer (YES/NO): NO